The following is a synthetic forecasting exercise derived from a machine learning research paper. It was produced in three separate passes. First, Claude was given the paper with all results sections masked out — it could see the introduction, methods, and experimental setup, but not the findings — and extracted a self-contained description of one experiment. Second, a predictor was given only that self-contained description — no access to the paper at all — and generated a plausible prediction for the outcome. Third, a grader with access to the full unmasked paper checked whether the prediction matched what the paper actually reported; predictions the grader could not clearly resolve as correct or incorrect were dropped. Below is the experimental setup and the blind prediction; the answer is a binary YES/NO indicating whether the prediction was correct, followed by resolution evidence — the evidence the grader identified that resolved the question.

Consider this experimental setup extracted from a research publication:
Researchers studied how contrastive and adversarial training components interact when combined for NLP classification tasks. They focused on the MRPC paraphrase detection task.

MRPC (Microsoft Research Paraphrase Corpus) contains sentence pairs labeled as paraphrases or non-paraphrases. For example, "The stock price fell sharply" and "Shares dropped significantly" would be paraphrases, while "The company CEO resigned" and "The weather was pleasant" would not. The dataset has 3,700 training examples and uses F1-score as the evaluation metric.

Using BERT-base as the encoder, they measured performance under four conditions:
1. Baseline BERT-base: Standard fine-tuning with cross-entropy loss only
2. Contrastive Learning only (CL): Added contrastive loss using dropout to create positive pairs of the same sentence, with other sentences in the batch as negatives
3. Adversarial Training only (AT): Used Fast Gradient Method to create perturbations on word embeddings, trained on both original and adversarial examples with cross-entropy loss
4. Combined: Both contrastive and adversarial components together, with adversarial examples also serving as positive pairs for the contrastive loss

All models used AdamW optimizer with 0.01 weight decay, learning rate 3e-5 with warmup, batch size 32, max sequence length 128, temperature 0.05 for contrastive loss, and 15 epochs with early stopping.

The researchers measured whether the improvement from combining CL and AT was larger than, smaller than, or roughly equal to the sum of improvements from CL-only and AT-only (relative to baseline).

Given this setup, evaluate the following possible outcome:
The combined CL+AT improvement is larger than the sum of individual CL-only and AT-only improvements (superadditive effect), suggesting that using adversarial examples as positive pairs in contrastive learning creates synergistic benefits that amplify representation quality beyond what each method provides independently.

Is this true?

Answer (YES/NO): NO